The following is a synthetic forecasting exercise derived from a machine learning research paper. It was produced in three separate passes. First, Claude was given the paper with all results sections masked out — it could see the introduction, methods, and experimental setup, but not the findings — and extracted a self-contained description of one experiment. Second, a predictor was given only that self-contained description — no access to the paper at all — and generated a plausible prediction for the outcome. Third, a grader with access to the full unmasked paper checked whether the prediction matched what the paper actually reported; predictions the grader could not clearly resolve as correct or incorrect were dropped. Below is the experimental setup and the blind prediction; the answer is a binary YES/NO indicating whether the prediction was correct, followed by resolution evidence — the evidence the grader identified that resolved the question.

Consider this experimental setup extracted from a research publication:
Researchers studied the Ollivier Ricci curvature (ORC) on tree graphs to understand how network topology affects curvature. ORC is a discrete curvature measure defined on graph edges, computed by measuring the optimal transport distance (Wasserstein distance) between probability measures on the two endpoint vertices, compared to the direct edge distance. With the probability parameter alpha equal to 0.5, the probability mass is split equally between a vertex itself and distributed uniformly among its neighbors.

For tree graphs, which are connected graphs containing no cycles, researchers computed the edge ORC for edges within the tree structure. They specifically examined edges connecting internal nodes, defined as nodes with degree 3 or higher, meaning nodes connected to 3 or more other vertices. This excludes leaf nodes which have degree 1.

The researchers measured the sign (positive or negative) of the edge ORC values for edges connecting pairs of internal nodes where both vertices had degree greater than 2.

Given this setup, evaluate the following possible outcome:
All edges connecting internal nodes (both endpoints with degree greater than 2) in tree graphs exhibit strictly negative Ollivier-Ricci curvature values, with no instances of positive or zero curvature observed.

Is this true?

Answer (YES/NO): YES